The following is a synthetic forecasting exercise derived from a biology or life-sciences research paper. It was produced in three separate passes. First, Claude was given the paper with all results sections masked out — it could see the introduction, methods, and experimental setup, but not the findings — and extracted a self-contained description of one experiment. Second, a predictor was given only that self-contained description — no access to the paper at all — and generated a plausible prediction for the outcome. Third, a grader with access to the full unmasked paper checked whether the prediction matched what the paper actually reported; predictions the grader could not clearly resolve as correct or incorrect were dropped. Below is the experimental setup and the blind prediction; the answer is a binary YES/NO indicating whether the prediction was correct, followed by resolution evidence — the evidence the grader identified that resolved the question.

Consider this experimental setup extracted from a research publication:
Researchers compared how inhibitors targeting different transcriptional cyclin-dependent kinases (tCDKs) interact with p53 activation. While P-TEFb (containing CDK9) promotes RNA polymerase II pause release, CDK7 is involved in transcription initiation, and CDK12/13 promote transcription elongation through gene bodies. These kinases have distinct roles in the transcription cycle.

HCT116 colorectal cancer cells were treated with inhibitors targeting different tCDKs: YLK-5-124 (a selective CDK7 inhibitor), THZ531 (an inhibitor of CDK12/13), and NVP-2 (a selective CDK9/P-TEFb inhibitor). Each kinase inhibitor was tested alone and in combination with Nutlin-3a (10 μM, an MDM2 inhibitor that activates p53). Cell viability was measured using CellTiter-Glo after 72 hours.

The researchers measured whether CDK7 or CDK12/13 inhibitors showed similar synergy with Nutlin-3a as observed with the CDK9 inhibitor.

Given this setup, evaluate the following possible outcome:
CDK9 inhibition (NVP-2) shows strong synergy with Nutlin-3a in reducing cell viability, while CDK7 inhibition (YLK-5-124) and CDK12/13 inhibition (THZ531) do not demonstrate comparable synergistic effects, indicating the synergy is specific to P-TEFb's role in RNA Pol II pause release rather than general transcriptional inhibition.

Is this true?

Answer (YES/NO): NO